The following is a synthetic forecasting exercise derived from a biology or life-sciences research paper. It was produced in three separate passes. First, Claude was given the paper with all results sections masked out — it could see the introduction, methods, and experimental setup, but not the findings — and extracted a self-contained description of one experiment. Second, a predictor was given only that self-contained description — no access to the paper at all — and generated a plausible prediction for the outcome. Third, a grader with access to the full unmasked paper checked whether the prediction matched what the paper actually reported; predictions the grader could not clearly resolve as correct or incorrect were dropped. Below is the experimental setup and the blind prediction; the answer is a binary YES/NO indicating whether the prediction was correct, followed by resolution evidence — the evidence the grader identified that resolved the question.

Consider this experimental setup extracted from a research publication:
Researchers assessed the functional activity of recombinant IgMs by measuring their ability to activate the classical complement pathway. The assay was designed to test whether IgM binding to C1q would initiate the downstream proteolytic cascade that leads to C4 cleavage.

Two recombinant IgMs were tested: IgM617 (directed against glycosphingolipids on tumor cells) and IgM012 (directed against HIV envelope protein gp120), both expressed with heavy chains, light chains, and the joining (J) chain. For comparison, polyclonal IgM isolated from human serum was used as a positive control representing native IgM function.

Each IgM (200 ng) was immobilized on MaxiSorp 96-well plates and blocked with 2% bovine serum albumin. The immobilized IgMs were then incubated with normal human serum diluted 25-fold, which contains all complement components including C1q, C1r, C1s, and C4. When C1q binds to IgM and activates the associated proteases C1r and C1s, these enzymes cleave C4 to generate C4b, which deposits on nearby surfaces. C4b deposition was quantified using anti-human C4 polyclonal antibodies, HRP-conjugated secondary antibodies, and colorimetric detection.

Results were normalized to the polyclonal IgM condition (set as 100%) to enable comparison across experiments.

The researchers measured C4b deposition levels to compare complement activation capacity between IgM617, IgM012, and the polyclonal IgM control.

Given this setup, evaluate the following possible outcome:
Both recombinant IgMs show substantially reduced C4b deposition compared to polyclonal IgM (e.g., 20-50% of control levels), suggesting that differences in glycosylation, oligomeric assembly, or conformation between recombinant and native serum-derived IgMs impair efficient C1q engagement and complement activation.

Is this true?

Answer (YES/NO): NO